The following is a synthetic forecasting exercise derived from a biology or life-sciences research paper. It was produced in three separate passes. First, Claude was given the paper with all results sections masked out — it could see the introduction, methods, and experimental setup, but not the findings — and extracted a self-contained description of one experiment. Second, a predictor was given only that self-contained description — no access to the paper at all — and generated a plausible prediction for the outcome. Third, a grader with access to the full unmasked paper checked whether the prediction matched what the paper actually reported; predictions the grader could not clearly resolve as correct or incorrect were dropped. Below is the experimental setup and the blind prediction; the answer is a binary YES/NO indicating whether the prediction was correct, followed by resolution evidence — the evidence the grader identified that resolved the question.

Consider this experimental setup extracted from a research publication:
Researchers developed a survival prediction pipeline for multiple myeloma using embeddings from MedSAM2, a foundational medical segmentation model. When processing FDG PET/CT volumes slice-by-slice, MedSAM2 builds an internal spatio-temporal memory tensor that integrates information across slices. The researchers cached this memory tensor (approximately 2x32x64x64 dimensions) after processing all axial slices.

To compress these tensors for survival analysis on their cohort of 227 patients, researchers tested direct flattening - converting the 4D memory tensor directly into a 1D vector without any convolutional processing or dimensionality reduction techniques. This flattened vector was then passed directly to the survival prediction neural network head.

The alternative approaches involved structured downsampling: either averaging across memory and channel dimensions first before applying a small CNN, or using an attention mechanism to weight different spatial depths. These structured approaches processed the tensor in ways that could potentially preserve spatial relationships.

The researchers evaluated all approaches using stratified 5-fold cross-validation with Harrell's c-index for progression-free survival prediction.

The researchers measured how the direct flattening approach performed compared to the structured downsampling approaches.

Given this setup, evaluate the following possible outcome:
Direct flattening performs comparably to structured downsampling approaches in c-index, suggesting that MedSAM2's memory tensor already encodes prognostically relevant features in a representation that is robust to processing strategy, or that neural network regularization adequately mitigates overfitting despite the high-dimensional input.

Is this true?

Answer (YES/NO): NO